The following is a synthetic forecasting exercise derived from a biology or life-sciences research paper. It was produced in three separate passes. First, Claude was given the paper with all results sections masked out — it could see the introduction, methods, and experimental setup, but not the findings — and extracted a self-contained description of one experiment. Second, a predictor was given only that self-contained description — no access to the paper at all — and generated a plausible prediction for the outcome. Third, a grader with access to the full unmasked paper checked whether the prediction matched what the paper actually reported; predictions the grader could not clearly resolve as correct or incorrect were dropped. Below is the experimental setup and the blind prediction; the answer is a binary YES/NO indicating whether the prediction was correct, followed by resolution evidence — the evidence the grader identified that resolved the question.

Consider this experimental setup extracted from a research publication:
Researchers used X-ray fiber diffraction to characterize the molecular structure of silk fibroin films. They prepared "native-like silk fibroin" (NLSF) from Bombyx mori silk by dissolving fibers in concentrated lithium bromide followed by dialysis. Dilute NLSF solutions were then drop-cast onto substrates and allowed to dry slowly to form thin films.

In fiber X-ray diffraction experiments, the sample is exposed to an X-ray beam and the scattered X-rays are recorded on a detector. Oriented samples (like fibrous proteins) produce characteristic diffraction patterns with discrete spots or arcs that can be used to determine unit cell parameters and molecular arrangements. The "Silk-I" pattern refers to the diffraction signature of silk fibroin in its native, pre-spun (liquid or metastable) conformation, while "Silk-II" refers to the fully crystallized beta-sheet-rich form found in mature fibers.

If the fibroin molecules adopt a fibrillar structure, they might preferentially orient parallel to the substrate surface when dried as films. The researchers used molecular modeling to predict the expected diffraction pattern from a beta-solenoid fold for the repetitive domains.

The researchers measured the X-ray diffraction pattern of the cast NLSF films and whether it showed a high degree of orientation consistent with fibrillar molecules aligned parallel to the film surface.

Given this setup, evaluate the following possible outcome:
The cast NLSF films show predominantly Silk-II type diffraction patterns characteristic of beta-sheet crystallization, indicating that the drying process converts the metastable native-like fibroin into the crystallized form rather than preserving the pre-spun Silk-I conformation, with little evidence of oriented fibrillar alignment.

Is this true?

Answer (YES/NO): NO